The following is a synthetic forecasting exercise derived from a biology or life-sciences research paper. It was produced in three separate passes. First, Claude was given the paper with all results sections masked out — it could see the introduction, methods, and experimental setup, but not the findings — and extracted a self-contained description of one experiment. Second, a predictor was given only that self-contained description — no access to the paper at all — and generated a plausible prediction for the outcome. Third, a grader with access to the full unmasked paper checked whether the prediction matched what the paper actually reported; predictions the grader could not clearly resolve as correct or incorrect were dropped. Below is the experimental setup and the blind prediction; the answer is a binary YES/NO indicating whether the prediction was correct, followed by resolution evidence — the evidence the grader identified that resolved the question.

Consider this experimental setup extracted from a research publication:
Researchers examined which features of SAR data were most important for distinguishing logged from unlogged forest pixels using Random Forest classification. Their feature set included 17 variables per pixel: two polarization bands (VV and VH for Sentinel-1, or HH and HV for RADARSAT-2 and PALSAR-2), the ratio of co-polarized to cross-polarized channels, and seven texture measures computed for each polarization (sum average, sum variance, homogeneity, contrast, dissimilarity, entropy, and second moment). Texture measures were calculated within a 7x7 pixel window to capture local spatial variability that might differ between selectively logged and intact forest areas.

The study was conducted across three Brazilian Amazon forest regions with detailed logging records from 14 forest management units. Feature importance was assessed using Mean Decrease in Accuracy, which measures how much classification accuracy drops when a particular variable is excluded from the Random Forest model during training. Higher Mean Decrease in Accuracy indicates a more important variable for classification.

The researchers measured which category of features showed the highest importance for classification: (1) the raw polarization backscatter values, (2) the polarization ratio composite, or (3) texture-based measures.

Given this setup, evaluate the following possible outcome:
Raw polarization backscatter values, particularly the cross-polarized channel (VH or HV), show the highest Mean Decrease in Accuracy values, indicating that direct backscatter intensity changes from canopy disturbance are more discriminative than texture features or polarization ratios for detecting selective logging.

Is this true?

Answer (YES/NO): NO